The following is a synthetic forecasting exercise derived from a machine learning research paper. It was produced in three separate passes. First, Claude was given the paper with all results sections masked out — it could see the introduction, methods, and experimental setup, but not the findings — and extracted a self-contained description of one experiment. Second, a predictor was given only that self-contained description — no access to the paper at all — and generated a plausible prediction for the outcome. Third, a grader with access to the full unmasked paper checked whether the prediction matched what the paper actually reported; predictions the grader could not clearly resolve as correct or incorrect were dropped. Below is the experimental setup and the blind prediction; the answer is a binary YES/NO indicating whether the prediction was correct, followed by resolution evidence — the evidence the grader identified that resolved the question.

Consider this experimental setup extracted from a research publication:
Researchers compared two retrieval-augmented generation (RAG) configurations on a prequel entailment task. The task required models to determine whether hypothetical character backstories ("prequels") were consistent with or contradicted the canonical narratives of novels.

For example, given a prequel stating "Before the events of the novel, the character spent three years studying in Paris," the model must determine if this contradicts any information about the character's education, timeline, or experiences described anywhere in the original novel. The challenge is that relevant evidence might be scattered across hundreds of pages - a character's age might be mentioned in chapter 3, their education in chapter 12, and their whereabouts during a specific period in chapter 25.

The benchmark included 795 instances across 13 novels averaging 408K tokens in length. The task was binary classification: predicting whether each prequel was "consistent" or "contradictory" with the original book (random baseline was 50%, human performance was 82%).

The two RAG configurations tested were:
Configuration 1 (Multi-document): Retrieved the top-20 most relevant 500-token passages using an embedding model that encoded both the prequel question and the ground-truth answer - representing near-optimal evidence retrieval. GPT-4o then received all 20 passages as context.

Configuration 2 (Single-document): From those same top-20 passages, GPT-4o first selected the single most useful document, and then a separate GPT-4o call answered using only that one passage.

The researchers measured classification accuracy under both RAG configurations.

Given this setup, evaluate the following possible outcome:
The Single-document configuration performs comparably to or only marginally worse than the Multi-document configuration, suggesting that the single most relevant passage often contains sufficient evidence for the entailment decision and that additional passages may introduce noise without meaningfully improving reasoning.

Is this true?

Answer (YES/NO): NO